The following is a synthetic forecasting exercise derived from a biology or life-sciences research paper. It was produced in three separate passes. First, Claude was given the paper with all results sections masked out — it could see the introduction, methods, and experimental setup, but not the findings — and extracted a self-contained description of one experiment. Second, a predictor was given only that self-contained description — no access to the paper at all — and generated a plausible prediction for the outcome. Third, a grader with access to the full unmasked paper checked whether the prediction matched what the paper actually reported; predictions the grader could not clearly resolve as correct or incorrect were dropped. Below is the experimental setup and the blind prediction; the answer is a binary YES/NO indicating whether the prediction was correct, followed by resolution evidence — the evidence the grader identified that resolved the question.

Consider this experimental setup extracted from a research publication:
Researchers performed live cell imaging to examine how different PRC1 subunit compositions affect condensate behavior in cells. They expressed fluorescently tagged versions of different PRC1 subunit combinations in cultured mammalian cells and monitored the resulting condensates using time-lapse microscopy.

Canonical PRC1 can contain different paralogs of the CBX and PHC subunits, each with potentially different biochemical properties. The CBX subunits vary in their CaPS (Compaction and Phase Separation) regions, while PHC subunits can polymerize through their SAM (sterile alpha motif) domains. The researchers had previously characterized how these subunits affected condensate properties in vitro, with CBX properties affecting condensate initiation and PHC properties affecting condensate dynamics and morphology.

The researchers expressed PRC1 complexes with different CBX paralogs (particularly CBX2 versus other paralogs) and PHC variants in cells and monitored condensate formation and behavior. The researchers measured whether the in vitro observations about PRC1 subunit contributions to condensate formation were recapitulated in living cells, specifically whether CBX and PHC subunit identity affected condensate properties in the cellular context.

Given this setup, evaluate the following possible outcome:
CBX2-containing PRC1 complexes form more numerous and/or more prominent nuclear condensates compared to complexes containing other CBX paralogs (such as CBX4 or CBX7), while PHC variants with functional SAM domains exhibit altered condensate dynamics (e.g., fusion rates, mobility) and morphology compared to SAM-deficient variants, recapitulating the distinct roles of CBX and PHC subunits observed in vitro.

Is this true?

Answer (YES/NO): NO